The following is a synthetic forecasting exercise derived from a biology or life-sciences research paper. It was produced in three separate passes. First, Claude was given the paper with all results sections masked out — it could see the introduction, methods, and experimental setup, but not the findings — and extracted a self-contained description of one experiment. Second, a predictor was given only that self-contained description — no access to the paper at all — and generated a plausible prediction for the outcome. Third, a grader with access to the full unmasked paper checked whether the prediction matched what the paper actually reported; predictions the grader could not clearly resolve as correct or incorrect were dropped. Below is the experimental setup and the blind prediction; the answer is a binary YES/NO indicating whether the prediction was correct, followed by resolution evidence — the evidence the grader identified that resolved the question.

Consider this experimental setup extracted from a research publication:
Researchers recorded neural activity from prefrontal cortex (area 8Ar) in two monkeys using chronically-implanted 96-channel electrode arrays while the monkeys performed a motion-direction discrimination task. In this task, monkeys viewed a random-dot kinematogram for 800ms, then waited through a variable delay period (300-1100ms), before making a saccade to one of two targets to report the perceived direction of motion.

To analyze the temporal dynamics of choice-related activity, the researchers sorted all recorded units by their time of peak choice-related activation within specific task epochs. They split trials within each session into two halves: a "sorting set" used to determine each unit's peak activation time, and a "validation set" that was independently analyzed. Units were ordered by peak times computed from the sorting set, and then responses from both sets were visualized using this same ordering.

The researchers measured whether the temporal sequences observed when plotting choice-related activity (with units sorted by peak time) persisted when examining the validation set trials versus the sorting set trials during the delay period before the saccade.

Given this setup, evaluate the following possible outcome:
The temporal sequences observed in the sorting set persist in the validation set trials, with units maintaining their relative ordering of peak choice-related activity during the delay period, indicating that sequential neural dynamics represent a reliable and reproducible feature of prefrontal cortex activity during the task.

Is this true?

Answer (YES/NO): NO